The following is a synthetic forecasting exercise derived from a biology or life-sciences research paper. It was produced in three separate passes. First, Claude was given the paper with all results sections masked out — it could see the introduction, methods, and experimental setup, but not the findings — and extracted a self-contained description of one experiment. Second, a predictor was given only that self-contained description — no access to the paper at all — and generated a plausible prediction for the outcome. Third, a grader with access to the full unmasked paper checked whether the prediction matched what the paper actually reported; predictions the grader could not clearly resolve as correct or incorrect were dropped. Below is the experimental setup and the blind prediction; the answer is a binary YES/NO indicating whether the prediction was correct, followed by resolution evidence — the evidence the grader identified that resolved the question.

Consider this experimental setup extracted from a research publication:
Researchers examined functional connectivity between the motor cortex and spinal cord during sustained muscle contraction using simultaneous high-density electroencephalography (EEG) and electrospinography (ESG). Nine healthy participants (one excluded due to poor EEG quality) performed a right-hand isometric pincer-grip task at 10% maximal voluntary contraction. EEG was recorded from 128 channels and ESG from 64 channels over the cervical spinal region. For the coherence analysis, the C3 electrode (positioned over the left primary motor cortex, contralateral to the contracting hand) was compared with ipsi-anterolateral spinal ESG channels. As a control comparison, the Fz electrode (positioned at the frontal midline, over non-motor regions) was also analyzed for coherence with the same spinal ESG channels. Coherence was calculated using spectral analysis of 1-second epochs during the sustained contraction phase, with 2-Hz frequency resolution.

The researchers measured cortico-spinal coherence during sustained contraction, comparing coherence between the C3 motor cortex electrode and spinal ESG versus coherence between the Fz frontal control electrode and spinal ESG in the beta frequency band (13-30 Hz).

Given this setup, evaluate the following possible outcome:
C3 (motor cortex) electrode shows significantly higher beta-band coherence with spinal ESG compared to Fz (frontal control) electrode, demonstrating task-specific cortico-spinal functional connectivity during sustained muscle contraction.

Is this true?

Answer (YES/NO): YES